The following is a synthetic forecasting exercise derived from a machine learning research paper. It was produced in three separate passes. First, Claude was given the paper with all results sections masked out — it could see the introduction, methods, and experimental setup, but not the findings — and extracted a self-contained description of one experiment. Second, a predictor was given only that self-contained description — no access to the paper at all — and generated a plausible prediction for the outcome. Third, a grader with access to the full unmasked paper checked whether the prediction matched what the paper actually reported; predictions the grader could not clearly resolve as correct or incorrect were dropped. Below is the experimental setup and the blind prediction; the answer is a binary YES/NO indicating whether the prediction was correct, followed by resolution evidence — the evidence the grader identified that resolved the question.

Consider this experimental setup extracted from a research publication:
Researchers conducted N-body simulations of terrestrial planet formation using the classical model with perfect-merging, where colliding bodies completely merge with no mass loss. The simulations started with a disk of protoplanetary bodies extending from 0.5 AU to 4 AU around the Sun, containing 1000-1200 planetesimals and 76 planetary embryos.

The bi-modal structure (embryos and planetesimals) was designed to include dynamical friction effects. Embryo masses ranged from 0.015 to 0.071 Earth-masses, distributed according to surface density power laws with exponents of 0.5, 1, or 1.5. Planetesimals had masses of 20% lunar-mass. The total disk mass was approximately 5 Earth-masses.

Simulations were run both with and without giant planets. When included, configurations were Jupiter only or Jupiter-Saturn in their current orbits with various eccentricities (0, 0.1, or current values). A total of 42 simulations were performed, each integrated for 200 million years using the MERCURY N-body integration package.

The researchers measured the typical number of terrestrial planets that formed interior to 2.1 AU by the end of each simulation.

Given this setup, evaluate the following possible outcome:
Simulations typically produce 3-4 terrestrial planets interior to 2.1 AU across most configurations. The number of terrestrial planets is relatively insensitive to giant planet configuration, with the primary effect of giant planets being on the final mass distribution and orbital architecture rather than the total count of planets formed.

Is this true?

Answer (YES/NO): NO